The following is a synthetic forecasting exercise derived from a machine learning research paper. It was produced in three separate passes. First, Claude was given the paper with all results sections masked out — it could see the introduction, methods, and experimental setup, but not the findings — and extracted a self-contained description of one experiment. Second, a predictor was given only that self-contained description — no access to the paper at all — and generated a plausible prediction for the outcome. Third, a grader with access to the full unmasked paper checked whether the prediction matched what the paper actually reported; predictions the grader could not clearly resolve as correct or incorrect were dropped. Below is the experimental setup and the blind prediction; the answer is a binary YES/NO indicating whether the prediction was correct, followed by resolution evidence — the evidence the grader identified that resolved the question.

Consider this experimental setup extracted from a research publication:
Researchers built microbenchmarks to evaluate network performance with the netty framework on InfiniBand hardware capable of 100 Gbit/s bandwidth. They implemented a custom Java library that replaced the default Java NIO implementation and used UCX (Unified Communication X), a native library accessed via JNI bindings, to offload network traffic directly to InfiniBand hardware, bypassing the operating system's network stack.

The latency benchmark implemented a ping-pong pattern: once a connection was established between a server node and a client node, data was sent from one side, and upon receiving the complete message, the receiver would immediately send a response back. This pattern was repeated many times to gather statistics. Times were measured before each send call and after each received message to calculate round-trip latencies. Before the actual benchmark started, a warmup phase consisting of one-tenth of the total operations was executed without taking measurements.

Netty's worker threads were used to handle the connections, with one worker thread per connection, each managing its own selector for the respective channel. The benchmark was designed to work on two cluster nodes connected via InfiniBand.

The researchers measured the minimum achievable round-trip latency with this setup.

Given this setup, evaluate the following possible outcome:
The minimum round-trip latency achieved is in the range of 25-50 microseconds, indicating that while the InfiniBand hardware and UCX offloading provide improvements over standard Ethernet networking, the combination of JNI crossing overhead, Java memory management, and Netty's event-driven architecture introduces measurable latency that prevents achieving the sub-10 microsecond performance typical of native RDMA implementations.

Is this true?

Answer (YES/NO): NO